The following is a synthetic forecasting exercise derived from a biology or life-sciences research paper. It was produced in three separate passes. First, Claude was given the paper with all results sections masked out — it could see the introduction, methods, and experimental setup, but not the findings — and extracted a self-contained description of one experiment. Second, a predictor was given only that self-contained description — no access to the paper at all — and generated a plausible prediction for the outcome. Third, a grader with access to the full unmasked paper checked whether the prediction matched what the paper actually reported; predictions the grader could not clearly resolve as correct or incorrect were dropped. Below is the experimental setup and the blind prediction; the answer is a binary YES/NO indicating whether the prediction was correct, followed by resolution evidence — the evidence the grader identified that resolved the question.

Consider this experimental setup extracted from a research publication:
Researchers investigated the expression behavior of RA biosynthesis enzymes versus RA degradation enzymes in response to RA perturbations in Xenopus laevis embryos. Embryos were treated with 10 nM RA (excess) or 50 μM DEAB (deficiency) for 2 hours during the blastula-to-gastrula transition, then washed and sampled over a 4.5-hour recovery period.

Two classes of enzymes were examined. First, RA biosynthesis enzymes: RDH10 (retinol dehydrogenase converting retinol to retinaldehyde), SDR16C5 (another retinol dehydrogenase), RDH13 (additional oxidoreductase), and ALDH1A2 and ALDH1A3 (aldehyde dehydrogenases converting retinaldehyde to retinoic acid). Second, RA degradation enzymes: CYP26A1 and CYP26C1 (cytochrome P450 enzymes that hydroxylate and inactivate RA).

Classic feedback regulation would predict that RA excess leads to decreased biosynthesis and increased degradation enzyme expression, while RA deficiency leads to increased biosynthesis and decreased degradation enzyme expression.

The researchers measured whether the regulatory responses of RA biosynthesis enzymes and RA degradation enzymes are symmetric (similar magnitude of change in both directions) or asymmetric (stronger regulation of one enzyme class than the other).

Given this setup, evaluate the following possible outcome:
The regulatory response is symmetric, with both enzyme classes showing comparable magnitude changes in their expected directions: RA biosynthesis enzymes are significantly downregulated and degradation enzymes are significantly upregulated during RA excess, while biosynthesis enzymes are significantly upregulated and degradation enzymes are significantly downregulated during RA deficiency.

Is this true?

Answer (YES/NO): NO